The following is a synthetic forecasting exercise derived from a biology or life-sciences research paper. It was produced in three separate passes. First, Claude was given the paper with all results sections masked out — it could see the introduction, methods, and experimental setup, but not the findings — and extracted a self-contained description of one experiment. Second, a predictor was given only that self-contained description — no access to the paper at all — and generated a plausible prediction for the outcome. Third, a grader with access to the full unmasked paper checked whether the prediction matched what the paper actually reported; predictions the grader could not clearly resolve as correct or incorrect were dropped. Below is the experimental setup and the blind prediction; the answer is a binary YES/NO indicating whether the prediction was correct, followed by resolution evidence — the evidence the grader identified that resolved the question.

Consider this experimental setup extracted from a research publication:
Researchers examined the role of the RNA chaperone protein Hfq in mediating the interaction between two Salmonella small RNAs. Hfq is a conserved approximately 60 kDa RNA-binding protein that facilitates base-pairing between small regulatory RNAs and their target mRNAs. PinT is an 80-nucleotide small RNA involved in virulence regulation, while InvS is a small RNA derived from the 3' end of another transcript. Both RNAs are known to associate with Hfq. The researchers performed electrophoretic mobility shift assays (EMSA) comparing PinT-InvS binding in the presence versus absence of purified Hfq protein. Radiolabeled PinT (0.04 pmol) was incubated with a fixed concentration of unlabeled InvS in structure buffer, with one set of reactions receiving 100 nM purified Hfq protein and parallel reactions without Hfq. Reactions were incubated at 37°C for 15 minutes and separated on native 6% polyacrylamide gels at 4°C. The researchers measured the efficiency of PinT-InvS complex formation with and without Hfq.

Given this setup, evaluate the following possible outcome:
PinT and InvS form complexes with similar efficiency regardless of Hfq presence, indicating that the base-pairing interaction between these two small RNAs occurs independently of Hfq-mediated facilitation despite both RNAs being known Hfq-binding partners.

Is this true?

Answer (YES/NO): NO